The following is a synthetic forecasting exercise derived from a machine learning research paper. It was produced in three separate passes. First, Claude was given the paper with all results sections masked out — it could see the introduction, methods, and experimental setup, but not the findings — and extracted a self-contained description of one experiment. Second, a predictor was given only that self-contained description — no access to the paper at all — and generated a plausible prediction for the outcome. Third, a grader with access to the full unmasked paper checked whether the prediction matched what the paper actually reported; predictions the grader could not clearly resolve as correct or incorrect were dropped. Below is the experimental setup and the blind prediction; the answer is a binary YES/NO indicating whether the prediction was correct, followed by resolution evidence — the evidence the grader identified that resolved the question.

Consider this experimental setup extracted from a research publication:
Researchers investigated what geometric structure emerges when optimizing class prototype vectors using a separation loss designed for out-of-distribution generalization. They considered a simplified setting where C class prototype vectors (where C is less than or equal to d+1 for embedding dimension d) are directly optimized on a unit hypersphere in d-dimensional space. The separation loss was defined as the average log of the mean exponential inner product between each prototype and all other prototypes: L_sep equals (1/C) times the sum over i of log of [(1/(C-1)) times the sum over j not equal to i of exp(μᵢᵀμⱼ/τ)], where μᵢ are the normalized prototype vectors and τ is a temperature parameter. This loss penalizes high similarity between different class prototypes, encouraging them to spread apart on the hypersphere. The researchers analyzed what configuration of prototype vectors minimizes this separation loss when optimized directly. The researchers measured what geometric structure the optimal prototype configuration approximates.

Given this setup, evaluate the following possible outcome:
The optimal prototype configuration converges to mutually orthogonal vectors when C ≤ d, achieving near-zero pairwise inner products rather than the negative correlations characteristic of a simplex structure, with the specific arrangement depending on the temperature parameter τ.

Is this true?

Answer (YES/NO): NO